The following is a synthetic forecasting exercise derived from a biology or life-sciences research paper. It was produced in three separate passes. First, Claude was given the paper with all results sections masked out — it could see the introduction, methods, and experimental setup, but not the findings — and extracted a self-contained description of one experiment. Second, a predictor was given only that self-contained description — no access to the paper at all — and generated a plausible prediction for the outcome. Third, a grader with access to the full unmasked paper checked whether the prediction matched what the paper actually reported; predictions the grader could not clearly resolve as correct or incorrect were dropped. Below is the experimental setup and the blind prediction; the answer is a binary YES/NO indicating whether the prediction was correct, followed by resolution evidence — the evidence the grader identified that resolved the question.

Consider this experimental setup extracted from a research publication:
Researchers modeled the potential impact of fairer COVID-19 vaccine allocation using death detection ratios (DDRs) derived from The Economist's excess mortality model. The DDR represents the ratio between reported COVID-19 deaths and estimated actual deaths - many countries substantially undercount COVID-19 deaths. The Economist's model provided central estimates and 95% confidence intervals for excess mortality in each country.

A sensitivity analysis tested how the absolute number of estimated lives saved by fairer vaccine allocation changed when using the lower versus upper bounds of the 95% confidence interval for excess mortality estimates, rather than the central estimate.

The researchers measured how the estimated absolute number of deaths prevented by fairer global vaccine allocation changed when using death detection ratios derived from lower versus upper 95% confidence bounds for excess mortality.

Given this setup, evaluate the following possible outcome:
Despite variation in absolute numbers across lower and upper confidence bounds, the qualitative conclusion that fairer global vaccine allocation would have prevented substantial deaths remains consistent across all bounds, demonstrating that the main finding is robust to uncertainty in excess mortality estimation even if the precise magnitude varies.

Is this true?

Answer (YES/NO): YES